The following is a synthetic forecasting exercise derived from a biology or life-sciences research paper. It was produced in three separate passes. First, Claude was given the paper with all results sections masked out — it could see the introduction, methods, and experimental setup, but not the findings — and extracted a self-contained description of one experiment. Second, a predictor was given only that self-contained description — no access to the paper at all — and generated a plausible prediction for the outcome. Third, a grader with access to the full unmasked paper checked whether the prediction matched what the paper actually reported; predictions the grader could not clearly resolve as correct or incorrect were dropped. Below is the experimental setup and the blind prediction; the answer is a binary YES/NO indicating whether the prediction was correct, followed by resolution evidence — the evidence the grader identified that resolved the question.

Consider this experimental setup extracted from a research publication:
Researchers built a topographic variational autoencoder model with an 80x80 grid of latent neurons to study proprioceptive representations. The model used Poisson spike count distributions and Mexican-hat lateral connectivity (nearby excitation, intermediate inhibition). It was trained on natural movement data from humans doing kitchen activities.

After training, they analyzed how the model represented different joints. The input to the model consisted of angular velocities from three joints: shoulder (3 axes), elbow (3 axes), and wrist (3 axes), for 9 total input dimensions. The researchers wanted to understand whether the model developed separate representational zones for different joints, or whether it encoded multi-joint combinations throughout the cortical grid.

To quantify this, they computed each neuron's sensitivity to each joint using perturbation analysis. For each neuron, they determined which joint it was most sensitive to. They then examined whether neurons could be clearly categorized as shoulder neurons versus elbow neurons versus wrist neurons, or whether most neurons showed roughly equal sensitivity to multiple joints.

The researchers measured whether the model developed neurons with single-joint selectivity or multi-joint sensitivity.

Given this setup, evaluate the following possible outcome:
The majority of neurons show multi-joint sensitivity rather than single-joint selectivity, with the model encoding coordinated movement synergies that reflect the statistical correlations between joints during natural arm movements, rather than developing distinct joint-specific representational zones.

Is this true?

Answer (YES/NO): YES